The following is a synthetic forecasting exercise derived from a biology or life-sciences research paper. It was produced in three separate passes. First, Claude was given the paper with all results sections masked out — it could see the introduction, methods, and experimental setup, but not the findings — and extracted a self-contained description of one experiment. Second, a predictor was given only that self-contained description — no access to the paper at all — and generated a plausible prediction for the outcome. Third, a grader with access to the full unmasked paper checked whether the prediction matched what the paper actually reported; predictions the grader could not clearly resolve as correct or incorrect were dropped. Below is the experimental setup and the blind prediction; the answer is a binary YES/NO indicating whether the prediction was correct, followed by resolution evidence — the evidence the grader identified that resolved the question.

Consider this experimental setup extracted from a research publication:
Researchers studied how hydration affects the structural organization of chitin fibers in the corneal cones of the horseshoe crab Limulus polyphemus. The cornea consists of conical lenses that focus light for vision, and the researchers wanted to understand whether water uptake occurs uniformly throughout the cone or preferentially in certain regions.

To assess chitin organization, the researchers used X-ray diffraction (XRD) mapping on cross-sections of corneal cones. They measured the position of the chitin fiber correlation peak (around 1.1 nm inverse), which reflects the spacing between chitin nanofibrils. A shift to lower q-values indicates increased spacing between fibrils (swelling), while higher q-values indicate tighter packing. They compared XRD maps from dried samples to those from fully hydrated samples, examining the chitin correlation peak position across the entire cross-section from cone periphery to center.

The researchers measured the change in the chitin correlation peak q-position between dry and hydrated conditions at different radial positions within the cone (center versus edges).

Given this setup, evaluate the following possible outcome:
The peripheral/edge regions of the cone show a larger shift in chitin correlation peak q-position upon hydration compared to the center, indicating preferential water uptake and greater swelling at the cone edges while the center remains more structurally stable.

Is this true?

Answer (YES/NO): YES